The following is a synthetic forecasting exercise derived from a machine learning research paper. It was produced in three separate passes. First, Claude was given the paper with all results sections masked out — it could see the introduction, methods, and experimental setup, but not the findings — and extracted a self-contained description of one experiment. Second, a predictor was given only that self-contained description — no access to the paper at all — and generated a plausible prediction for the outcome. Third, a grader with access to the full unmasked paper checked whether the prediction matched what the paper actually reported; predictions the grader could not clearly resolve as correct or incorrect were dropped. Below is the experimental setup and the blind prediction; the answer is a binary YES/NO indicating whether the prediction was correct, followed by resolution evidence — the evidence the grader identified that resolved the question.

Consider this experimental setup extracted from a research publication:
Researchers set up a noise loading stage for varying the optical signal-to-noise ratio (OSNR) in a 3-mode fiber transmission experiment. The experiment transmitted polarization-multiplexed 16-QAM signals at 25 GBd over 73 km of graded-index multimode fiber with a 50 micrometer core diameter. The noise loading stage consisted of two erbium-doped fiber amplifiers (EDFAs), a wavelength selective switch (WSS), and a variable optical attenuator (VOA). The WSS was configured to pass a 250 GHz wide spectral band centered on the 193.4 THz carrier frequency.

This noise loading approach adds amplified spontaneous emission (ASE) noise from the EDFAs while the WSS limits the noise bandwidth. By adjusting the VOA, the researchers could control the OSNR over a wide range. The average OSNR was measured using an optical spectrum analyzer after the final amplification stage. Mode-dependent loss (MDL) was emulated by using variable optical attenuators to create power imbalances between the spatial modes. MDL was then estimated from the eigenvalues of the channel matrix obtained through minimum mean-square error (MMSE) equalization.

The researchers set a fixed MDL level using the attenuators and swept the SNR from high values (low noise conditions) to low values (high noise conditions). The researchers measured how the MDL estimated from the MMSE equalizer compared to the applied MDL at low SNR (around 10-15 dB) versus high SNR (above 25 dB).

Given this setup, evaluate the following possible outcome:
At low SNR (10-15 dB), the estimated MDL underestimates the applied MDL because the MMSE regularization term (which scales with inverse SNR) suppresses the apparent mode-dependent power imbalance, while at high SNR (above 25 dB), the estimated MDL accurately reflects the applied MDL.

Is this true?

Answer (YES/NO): YES